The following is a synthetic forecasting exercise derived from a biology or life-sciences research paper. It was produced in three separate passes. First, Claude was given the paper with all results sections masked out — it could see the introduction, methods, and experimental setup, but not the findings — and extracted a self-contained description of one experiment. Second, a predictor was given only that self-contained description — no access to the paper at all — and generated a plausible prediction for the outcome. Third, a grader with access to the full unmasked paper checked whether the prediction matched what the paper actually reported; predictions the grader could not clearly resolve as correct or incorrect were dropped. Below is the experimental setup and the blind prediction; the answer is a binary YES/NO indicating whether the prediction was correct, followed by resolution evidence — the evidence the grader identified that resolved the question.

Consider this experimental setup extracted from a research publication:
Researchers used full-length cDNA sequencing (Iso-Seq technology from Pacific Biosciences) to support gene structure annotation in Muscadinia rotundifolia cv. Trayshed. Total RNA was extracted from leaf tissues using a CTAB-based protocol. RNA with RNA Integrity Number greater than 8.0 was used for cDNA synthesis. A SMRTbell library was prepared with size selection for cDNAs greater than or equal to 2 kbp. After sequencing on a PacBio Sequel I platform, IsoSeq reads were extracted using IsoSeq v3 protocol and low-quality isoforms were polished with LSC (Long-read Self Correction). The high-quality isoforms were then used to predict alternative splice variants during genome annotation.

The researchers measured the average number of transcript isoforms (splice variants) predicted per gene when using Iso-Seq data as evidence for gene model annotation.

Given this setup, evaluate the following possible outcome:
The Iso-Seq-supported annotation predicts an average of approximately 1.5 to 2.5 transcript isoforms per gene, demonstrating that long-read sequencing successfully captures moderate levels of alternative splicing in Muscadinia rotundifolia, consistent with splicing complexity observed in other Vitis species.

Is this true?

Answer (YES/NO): NO